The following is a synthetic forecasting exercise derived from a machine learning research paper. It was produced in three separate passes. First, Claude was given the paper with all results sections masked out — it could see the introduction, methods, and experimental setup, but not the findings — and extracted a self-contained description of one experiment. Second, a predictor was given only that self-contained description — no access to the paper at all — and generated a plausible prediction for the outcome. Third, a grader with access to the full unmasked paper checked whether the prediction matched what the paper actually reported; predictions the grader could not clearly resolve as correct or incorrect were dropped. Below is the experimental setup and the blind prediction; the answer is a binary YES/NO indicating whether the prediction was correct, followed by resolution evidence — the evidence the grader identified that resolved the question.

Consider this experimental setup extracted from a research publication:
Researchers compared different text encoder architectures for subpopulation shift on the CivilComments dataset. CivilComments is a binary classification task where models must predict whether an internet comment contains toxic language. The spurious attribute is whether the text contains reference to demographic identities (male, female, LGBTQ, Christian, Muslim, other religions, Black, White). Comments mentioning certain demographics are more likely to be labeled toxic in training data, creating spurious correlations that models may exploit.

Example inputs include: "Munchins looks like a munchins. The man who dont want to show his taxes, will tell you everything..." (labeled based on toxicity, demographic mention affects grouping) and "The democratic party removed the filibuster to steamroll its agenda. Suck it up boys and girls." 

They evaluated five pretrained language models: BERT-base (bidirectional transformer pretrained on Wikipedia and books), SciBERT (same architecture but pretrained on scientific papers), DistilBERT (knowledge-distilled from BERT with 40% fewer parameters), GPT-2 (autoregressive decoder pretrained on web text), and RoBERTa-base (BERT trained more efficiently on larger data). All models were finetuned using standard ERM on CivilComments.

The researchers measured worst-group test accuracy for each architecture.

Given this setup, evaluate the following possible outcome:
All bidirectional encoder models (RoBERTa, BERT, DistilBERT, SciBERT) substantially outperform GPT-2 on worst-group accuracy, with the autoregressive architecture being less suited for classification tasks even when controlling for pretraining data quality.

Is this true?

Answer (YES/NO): YES